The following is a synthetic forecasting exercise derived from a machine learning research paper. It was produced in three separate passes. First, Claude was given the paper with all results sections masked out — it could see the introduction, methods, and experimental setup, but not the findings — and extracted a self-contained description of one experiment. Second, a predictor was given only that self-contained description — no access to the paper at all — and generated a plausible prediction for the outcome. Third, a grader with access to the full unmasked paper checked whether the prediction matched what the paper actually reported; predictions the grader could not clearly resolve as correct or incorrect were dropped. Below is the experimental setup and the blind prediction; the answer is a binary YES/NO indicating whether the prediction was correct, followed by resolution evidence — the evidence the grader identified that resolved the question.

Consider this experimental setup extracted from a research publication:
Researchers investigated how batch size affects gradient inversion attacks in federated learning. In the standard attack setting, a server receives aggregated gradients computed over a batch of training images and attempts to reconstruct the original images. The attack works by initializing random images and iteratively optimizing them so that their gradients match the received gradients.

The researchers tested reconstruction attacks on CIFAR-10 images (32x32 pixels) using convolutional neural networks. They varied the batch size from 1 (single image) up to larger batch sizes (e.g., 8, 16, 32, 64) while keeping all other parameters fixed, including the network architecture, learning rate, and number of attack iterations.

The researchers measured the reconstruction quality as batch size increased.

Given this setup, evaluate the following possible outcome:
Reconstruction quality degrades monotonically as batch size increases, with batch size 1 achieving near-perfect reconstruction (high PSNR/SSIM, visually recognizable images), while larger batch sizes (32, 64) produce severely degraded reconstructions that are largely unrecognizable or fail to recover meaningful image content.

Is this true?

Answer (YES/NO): NO